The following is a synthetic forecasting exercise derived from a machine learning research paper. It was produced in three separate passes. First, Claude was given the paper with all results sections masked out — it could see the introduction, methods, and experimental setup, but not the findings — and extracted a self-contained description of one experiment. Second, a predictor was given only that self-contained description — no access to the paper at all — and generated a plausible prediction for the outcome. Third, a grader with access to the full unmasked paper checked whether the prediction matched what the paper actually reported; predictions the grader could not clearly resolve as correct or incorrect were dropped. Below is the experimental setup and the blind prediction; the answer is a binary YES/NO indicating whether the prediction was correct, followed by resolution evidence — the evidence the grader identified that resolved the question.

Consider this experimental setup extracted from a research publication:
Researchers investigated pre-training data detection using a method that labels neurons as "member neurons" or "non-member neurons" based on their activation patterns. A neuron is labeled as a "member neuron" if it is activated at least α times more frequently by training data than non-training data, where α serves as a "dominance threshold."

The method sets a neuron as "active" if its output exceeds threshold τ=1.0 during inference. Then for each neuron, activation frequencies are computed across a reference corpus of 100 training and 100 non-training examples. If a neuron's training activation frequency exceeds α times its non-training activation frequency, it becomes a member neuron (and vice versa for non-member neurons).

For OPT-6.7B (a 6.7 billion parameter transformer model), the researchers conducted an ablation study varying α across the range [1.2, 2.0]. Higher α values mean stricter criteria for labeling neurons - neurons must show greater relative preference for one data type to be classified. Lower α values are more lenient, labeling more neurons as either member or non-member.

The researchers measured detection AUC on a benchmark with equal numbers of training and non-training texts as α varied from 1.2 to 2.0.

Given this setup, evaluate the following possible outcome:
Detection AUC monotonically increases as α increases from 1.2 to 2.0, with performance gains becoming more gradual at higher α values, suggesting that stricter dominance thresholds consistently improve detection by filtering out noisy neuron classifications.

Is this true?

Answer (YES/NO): NO